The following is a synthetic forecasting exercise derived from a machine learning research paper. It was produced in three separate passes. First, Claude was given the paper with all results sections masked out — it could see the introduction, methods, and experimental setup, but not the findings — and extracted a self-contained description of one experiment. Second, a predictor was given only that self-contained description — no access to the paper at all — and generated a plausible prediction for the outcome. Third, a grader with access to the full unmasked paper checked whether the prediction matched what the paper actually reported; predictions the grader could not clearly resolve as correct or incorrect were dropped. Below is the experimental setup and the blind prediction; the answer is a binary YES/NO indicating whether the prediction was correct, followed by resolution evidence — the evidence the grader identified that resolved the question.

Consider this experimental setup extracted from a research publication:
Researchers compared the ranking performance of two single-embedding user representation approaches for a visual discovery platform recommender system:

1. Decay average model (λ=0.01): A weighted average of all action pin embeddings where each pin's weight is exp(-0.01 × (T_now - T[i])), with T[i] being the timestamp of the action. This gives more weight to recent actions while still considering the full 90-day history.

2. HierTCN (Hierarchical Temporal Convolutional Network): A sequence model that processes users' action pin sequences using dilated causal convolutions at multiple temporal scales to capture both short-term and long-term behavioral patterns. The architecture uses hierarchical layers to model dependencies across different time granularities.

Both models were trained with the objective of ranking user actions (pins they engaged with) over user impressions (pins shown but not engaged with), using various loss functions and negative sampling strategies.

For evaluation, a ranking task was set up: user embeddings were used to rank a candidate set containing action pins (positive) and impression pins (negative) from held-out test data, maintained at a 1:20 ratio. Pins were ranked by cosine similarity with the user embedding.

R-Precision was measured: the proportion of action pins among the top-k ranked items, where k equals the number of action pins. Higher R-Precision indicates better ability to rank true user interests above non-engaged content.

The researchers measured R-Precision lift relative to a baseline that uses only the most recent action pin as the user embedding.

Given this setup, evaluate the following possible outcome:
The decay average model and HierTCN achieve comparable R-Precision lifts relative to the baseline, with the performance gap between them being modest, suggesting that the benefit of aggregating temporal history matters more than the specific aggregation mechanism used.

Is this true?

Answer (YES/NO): NO